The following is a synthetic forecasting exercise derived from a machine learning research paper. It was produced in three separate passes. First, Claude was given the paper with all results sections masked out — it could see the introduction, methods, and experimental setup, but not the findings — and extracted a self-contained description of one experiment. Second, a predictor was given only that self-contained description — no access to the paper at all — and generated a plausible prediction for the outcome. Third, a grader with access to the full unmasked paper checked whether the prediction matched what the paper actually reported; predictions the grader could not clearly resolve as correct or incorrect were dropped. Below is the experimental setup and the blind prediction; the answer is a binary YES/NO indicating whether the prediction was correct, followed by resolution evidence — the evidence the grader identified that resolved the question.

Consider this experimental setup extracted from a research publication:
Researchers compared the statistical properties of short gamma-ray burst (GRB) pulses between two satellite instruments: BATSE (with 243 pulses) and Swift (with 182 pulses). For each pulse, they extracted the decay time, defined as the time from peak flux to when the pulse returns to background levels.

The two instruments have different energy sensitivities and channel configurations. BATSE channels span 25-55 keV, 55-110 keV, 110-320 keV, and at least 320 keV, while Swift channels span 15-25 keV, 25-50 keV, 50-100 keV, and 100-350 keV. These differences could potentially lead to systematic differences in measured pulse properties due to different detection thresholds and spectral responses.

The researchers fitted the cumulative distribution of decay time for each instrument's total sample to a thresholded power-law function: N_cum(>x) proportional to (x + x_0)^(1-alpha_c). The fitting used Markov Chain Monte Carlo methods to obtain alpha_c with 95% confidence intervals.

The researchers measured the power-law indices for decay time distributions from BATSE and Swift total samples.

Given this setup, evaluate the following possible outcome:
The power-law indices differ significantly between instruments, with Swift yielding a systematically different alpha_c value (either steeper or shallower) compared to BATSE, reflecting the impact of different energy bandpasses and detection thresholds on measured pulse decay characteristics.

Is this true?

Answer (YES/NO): NO